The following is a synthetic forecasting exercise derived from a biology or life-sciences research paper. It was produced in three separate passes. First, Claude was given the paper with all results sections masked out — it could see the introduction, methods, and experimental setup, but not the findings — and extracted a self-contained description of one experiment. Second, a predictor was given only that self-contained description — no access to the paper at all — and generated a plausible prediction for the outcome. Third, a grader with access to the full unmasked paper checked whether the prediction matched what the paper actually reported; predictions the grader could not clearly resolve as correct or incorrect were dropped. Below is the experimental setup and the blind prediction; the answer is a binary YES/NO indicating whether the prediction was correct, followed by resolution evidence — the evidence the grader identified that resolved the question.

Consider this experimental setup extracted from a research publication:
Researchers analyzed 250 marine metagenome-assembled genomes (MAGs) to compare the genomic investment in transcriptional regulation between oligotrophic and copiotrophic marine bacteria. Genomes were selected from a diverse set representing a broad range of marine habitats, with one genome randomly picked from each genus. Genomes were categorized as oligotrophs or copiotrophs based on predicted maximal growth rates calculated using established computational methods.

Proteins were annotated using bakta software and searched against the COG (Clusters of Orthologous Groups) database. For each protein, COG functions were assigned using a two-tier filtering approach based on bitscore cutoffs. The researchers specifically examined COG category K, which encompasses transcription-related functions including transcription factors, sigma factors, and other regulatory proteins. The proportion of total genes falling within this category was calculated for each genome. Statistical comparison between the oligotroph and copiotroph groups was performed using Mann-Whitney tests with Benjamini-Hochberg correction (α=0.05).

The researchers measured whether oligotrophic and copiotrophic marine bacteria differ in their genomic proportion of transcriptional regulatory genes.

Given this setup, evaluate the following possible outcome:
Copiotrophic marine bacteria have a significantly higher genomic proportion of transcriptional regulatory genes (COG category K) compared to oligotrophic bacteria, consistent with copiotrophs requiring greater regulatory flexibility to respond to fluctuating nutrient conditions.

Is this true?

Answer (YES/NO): YES